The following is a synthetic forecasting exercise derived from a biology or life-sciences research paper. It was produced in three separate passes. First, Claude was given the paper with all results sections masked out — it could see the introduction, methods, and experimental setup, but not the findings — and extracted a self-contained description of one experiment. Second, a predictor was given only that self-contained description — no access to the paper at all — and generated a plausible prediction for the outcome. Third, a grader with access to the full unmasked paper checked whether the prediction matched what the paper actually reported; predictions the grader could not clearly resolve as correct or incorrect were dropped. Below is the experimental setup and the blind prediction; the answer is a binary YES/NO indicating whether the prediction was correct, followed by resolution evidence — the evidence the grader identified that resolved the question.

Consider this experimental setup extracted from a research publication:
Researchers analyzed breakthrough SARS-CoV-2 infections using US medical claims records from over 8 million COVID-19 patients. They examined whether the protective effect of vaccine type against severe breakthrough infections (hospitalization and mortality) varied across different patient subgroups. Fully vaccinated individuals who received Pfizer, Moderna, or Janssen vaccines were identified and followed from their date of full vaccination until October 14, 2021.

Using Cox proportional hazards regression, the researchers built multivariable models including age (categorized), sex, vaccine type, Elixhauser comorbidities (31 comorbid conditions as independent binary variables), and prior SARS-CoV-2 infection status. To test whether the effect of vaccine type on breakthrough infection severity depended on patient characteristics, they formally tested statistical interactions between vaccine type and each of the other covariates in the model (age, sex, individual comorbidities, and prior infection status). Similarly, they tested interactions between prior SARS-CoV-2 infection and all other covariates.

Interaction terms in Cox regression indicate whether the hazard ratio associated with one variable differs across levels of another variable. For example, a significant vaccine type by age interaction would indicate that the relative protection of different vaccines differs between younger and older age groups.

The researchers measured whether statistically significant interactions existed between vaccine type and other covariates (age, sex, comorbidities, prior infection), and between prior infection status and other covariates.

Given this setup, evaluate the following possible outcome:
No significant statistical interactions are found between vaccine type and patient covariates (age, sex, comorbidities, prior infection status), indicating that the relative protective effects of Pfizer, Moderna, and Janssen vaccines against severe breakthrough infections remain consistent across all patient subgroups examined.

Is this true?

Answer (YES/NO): YES